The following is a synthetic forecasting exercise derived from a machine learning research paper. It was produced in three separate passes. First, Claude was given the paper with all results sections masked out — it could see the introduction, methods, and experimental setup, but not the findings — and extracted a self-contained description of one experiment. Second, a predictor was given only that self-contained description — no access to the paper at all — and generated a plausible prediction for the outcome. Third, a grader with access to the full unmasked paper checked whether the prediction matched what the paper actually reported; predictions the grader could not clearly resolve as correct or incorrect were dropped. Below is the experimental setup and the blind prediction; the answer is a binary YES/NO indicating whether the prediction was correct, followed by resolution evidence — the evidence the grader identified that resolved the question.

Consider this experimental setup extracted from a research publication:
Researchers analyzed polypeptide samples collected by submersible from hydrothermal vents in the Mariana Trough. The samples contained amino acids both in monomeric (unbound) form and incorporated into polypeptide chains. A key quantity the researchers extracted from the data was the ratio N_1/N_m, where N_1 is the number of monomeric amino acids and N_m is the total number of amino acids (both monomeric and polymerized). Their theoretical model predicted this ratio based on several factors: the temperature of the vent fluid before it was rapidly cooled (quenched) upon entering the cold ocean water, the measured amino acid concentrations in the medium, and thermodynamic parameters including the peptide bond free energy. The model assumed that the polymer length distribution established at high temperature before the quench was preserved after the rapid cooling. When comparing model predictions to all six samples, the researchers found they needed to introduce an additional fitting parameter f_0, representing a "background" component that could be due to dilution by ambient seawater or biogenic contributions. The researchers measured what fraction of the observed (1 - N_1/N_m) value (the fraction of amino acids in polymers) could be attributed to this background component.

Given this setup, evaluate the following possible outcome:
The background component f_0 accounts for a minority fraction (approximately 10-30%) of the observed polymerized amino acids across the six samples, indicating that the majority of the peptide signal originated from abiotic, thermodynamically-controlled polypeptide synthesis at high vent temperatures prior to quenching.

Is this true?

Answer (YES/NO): NO